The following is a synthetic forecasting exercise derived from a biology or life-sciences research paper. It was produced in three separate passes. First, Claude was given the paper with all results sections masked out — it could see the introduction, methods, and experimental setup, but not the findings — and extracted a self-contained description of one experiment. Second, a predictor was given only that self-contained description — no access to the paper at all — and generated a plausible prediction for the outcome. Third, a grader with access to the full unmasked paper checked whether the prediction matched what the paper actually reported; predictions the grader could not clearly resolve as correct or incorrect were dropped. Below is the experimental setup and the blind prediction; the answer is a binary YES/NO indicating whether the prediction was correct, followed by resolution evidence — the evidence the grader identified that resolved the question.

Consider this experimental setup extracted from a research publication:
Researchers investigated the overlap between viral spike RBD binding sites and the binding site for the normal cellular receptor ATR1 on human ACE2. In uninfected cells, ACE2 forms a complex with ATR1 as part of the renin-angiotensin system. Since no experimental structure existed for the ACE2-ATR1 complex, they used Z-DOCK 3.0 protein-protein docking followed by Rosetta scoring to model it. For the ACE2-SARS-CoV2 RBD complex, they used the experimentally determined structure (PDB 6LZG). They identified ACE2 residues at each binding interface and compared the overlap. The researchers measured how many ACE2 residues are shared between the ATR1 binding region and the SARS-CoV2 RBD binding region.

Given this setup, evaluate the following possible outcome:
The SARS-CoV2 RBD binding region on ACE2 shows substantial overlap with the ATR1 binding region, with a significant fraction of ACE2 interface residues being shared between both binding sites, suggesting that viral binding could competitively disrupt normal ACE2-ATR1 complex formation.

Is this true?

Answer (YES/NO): YES